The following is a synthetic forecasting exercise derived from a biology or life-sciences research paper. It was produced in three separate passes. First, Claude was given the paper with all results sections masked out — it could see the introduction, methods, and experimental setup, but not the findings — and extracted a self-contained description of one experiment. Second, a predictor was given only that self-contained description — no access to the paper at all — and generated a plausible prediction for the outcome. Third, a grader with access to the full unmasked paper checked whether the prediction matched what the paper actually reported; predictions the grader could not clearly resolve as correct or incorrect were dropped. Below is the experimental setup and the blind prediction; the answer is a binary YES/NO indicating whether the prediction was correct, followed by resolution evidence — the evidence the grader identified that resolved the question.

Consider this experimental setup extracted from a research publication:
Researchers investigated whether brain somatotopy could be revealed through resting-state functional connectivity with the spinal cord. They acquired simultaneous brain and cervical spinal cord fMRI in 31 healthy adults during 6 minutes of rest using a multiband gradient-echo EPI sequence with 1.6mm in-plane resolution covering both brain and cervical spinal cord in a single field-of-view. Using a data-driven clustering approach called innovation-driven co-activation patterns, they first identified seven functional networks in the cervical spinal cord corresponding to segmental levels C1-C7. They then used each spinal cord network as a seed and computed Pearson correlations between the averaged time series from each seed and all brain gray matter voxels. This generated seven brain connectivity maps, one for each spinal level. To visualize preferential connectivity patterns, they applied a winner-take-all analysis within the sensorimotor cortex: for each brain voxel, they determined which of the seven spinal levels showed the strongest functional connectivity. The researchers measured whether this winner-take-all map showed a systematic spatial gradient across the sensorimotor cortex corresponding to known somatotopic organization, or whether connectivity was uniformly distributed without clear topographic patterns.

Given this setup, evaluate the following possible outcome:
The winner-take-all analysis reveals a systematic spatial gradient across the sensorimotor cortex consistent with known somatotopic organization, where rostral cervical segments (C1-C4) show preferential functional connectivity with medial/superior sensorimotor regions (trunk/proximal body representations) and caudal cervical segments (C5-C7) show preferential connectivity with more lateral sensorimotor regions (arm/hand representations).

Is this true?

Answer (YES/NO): NO